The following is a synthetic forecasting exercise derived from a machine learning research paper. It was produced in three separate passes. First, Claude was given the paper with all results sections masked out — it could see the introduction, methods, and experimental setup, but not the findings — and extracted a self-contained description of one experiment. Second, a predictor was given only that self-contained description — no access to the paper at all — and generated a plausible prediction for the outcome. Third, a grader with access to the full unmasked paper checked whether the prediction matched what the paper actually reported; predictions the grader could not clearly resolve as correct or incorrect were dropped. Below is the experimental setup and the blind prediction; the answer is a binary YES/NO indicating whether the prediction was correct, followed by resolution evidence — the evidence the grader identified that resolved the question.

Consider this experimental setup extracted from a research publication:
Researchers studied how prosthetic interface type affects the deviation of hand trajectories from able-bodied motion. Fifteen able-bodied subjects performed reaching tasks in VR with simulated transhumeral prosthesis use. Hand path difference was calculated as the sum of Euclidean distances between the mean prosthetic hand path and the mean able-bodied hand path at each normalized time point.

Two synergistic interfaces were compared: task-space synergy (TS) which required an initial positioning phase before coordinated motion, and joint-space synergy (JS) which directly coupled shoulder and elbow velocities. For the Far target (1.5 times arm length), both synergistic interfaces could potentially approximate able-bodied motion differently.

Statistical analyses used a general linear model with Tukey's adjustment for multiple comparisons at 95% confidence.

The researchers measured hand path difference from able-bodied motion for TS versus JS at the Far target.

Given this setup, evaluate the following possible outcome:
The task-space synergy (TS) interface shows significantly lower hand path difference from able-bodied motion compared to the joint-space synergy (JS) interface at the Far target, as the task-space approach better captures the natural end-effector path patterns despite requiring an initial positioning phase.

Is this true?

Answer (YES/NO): NO